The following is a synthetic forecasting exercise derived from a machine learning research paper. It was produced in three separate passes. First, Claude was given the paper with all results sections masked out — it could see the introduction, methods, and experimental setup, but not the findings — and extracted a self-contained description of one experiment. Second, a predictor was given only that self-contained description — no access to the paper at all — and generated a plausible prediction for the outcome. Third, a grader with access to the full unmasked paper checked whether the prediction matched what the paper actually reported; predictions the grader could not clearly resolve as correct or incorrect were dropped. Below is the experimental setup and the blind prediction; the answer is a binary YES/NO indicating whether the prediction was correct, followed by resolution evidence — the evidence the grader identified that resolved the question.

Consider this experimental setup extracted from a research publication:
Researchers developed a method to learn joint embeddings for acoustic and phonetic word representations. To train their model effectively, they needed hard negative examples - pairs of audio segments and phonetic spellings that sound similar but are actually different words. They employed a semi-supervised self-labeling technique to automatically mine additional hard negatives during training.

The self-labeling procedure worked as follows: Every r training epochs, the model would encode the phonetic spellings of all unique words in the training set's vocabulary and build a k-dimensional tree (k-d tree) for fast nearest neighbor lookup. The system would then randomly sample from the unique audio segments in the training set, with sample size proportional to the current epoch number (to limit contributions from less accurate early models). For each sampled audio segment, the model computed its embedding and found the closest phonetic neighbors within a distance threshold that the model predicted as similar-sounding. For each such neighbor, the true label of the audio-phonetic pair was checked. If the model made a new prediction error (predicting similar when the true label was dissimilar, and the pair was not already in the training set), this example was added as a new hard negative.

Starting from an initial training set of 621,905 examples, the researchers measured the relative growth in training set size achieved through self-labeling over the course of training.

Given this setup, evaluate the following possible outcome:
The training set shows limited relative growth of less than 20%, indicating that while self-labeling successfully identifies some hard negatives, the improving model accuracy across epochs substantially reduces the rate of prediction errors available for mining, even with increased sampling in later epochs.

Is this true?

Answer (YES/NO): NO